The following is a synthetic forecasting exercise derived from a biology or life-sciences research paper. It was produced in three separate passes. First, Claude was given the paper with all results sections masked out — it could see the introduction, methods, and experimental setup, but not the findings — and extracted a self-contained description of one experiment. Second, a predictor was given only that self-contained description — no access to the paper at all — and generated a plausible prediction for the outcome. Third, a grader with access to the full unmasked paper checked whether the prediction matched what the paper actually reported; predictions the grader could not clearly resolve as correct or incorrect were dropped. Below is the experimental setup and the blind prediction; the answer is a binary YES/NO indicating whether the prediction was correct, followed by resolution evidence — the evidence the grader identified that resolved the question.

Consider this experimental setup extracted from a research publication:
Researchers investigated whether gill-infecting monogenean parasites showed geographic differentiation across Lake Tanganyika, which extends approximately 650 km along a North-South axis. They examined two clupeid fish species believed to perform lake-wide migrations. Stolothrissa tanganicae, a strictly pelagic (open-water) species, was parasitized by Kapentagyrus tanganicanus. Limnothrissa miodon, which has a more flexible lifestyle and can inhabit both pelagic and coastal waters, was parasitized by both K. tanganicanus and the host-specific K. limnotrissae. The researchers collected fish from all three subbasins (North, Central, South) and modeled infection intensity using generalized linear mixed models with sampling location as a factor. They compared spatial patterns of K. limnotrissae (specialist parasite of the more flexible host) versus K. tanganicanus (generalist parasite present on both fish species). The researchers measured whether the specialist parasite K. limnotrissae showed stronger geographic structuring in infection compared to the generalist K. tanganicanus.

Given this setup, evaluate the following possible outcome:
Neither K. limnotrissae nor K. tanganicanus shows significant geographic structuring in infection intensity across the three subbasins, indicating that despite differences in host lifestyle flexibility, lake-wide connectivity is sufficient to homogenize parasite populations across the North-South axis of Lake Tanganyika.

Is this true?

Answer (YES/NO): NO